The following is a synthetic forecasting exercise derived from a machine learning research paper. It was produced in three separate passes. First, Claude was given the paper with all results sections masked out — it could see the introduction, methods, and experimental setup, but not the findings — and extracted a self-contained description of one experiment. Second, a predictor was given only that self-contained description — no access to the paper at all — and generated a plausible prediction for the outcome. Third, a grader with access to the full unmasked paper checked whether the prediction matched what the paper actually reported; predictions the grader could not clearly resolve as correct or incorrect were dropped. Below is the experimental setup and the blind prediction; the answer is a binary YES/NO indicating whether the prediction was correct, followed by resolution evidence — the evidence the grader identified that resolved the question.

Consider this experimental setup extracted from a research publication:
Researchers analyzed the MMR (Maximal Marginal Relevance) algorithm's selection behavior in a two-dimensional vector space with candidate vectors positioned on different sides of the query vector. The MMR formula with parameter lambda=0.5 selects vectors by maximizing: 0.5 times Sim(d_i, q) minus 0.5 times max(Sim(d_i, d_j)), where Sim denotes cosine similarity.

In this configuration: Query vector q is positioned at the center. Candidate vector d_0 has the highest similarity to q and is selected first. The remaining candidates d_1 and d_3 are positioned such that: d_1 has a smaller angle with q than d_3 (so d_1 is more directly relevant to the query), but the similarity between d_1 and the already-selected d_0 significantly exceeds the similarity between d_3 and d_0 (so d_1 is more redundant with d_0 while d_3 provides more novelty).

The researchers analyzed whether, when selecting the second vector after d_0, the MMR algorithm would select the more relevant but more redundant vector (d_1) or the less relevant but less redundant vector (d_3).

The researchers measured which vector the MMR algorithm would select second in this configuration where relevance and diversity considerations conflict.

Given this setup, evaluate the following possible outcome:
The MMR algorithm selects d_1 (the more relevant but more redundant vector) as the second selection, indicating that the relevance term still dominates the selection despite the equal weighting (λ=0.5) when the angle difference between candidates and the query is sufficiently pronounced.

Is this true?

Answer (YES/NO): NO